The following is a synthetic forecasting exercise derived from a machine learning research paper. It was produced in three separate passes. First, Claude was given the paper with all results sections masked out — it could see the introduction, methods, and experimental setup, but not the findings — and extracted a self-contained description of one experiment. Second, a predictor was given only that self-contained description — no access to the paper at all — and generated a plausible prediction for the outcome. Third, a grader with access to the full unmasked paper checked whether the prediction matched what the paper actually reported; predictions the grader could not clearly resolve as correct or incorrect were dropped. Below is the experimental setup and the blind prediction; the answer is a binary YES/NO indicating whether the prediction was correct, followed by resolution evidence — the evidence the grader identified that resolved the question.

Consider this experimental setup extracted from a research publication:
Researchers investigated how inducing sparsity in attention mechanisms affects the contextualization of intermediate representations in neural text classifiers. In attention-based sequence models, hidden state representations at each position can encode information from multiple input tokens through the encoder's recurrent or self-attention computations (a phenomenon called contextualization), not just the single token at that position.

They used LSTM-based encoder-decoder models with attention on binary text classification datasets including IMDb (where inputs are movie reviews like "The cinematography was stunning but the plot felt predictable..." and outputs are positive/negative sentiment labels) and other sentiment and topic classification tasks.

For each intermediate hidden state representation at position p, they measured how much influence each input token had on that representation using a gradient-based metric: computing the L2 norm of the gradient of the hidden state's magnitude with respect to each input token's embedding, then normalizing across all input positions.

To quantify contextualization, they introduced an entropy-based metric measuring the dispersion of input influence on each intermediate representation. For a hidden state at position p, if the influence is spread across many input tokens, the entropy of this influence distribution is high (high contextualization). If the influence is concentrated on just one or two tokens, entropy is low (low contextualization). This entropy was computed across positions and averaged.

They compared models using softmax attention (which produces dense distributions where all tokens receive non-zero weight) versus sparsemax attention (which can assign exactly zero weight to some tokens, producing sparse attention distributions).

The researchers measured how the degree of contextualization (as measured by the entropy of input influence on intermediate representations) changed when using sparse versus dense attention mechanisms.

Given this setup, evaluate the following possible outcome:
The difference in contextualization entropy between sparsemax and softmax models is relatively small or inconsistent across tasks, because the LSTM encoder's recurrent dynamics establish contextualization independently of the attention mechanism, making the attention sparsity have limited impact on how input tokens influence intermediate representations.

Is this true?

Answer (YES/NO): YES